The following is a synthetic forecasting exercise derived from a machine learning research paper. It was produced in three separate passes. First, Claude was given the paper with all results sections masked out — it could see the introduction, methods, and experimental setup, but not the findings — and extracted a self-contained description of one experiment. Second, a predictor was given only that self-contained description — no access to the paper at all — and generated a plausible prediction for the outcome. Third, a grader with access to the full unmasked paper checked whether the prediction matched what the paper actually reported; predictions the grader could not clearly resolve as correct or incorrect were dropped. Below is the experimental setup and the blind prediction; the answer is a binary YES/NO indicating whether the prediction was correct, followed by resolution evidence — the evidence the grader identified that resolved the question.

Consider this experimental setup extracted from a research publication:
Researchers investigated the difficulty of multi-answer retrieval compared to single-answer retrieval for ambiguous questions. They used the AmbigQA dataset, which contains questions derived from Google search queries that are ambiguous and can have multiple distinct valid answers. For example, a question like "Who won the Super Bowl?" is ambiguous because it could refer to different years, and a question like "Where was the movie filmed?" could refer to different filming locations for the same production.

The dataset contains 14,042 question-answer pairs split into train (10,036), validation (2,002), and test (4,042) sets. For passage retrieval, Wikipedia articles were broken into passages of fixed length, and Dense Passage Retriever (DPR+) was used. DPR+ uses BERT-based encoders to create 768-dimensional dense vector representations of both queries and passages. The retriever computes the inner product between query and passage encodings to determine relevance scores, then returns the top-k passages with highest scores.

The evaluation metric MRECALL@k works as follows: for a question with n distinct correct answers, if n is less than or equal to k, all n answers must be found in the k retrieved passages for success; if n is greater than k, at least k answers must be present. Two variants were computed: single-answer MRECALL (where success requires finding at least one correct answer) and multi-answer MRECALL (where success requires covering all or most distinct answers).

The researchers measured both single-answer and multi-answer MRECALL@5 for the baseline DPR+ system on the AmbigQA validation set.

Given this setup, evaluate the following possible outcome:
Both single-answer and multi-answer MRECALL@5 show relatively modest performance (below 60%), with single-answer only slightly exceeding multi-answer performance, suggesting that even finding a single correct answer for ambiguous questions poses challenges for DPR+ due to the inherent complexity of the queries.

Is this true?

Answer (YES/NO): NO